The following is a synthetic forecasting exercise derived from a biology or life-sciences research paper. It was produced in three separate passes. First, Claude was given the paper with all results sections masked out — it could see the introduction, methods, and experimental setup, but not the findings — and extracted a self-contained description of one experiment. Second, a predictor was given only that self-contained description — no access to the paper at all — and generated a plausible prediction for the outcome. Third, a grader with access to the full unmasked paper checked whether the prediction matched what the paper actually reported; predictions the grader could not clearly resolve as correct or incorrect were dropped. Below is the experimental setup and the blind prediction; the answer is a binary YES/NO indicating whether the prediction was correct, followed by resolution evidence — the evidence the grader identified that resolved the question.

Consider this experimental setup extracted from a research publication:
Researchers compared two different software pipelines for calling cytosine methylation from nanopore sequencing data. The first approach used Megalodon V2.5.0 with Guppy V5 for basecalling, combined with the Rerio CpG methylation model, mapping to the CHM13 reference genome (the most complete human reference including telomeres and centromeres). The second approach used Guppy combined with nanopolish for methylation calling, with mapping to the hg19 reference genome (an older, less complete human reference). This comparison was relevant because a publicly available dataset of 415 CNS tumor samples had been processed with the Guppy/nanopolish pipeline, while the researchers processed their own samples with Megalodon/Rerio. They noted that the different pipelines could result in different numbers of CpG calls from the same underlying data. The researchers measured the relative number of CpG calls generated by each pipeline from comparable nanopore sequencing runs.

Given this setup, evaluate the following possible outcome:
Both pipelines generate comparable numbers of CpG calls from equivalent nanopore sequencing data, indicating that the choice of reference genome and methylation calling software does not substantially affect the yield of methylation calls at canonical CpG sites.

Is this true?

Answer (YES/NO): NO